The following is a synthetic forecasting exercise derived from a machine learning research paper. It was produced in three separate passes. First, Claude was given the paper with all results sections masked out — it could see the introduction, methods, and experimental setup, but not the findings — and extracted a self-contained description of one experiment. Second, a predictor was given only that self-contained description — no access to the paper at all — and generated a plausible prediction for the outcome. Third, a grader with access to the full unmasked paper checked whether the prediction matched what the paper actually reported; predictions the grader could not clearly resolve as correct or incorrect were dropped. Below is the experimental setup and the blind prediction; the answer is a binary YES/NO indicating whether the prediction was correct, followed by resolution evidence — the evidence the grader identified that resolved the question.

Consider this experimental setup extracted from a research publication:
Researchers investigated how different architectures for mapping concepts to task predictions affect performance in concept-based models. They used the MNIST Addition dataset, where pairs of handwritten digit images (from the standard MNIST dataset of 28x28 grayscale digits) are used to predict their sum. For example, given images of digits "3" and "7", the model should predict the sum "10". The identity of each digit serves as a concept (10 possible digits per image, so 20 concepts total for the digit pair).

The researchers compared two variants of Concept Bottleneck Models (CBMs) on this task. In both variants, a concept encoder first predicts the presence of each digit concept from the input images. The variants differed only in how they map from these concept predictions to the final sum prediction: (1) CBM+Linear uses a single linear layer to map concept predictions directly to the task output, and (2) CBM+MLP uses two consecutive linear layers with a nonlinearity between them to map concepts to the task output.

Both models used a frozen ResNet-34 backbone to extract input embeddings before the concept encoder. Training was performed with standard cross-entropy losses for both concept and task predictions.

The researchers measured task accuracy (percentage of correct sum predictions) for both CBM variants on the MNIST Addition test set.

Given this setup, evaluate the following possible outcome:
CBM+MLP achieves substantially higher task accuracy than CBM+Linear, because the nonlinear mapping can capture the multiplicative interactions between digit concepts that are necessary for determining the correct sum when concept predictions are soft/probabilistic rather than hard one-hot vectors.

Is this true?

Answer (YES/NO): YES